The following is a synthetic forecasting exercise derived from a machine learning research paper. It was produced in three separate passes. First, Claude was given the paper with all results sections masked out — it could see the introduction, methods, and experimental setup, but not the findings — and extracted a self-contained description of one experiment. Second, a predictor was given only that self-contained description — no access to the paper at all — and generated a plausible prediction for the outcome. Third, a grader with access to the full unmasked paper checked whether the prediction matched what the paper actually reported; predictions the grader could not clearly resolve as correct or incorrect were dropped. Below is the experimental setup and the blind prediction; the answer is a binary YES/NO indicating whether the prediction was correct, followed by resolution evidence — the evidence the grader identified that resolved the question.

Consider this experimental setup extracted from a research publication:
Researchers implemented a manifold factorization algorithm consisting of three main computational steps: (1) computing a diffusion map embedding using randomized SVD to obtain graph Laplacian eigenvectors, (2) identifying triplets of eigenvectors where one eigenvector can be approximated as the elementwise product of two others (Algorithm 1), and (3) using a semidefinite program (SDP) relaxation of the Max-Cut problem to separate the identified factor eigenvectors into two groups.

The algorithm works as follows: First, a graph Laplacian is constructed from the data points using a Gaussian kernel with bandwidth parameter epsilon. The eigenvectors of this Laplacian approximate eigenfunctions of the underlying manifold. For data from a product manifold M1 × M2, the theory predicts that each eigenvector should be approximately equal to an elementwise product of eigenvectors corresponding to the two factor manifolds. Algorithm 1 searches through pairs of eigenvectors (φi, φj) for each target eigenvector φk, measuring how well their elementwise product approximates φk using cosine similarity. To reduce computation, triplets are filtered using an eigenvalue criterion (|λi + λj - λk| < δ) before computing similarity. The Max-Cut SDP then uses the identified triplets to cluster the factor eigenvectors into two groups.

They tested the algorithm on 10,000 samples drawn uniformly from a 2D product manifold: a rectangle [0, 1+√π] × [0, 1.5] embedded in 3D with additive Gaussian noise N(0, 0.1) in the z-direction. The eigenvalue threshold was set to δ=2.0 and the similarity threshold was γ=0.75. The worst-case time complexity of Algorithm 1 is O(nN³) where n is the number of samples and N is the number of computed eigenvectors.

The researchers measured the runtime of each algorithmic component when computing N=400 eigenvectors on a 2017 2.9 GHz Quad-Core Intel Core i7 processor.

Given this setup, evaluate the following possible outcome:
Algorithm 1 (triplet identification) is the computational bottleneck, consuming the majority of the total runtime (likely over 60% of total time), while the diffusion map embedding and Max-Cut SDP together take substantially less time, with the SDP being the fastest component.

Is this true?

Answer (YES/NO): YES